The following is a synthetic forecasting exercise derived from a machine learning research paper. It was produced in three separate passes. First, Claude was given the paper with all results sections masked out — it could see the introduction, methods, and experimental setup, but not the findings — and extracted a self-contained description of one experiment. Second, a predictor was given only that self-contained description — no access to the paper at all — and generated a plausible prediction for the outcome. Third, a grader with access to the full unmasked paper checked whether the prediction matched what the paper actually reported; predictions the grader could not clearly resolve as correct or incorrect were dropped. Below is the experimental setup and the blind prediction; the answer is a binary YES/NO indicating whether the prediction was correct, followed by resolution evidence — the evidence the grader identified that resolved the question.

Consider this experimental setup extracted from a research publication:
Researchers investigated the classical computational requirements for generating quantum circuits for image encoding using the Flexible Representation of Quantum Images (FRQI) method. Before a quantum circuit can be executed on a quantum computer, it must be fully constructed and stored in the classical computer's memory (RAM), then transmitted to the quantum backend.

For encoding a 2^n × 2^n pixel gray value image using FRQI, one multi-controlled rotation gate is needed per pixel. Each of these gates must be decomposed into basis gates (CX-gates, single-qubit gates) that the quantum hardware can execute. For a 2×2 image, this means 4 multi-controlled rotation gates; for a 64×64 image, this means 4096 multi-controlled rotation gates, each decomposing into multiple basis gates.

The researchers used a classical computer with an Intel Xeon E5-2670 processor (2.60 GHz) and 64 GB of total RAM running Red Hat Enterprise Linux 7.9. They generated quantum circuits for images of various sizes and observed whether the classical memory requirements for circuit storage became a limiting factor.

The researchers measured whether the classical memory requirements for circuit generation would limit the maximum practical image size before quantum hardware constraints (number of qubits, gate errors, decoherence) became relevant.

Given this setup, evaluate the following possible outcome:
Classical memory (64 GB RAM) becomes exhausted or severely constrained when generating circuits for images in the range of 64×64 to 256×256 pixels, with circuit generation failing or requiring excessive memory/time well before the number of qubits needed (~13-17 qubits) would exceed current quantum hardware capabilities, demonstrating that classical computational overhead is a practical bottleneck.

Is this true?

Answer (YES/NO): NO